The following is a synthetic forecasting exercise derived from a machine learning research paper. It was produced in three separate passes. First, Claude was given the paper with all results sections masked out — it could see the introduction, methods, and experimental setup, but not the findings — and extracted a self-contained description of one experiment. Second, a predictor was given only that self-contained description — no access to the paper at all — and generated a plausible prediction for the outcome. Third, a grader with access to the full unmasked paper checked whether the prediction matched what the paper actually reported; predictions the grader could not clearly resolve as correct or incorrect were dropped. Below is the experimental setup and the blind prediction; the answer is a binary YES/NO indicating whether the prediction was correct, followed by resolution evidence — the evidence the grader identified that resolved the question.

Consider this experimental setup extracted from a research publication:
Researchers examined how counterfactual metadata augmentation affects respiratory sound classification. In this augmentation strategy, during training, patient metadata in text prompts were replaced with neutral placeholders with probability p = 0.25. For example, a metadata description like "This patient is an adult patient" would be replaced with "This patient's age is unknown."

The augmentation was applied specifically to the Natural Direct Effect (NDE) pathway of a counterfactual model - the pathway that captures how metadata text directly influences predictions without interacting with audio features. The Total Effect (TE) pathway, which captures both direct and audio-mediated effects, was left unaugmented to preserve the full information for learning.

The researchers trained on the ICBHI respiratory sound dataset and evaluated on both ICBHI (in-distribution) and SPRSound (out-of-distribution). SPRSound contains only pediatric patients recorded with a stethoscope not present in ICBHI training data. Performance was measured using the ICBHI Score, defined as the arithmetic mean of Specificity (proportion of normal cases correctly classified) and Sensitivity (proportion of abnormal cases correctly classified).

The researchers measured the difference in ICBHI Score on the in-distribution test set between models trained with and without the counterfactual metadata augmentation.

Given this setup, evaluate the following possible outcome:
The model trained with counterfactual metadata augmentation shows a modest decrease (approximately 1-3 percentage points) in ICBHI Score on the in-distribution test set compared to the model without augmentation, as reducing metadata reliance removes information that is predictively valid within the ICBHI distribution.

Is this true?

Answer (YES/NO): NO